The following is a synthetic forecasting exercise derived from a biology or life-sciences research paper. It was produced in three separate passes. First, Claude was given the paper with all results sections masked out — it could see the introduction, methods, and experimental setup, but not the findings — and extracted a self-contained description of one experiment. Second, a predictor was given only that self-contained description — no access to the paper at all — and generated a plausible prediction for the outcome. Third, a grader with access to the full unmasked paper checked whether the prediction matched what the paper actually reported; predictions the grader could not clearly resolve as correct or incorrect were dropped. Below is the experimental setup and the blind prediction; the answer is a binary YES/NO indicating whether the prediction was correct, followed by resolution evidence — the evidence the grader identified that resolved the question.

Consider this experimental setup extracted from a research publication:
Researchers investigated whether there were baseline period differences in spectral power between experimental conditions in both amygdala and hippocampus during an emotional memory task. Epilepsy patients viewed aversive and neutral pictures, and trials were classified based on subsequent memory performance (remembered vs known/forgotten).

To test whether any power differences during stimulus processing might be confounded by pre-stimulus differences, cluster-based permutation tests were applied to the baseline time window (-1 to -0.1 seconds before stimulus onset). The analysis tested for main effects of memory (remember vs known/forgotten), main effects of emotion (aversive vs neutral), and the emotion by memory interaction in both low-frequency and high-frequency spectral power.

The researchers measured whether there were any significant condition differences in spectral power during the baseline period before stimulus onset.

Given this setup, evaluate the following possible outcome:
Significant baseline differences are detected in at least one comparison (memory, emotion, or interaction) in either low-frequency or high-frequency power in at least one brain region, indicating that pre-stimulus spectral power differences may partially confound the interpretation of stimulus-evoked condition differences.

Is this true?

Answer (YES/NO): NO